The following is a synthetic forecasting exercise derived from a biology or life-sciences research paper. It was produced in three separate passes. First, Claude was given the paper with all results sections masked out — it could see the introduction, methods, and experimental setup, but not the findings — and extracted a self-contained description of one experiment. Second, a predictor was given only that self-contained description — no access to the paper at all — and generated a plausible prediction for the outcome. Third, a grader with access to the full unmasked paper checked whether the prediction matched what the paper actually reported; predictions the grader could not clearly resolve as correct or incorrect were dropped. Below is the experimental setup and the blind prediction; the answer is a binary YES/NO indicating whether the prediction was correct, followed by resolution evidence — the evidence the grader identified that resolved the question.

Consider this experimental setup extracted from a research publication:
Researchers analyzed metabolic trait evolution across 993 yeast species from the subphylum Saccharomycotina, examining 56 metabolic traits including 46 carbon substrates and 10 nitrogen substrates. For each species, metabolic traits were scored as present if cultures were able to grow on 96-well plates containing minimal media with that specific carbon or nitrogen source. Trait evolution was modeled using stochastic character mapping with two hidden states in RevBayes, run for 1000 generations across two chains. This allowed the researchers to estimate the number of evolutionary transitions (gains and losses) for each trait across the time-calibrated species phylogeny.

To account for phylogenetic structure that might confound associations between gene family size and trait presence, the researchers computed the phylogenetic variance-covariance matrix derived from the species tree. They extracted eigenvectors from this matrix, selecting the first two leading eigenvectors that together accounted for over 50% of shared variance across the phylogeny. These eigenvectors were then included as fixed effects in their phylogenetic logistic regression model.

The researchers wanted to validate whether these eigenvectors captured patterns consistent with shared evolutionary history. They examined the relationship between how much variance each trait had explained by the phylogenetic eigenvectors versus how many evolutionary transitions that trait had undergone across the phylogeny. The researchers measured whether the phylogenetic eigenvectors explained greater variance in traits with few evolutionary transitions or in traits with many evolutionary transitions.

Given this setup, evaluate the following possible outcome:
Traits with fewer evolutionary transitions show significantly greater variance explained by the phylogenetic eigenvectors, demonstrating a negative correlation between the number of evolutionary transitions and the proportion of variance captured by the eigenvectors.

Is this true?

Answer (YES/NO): YES